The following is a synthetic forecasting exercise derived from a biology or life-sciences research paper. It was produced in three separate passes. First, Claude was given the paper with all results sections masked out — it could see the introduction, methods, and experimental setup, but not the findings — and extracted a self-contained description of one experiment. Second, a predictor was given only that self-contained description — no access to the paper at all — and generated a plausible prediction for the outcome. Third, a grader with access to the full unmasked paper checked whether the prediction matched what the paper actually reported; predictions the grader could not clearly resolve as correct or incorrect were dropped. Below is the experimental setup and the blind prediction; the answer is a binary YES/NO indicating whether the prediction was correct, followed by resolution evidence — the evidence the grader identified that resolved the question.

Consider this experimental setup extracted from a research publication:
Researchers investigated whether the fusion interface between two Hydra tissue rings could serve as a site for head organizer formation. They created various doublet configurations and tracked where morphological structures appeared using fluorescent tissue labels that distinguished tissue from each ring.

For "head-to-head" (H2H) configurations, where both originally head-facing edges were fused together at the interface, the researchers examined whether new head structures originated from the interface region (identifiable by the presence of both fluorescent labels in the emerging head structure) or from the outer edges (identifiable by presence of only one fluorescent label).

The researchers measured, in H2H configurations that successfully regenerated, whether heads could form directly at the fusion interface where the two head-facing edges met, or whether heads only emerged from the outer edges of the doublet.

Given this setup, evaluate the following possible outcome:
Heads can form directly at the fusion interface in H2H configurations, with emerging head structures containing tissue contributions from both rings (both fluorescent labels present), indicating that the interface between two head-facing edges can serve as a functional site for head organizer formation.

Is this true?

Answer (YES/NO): YES